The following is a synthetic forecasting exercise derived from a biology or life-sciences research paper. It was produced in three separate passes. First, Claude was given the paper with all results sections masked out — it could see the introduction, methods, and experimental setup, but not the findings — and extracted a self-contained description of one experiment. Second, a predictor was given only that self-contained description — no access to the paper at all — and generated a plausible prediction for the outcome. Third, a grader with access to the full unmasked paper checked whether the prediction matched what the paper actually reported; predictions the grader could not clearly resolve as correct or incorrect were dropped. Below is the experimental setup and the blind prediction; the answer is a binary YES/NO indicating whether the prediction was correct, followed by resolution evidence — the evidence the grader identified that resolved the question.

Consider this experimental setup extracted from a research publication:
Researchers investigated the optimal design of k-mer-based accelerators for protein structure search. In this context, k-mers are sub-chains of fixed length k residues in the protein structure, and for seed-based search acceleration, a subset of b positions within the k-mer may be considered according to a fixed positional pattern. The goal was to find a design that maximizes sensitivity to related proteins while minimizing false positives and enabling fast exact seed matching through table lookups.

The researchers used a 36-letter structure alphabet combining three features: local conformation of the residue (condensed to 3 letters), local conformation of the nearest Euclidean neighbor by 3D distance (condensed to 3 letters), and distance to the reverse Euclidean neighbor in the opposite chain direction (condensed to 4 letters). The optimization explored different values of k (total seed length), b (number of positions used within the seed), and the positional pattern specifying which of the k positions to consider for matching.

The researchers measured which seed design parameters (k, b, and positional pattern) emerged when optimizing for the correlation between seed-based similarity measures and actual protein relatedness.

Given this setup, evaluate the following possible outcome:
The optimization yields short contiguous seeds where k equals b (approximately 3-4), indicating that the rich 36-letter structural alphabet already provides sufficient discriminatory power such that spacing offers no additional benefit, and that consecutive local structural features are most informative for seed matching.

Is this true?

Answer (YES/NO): NO